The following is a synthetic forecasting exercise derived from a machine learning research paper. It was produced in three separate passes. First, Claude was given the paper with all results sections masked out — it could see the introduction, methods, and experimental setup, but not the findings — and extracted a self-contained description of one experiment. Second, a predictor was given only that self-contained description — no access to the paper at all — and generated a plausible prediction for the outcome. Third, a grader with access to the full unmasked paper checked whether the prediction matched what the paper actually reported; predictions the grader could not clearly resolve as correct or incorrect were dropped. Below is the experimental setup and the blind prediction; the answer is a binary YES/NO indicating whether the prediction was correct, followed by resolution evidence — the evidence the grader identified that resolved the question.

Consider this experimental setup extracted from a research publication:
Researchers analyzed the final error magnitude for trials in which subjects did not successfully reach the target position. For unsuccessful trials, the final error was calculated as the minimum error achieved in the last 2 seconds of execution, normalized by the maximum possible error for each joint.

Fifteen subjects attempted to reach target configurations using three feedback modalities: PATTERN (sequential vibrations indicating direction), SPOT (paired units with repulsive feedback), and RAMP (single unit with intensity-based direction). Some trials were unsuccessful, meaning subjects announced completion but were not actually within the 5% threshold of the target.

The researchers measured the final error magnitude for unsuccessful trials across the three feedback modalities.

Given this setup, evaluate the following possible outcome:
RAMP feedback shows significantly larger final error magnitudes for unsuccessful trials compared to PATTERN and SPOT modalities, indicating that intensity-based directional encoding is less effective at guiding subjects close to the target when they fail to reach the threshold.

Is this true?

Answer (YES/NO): NO